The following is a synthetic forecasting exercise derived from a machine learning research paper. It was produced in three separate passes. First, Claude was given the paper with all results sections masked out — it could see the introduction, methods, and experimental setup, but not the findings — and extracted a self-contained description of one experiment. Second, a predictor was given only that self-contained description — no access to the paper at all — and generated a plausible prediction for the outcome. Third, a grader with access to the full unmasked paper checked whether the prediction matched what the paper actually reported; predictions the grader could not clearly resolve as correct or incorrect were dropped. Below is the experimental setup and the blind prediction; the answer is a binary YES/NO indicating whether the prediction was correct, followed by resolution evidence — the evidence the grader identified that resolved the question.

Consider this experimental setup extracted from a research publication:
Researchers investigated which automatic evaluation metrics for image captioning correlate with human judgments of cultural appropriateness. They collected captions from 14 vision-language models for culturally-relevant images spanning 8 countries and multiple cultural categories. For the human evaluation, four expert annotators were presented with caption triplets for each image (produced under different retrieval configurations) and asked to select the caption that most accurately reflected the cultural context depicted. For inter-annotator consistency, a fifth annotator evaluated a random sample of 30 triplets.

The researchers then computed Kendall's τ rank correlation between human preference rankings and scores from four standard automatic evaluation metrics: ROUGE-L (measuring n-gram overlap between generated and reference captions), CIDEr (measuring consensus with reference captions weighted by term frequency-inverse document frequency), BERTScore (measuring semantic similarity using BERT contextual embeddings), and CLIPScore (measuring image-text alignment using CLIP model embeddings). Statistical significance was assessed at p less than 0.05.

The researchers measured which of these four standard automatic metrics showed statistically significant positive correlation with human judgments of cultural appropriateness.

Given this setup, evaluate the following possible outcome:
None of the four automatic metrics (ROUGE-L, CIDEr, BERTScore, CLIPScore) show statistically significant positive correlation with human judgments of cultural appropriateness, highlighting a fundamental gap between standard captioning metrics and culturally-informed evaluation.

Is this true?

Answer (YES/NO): YES